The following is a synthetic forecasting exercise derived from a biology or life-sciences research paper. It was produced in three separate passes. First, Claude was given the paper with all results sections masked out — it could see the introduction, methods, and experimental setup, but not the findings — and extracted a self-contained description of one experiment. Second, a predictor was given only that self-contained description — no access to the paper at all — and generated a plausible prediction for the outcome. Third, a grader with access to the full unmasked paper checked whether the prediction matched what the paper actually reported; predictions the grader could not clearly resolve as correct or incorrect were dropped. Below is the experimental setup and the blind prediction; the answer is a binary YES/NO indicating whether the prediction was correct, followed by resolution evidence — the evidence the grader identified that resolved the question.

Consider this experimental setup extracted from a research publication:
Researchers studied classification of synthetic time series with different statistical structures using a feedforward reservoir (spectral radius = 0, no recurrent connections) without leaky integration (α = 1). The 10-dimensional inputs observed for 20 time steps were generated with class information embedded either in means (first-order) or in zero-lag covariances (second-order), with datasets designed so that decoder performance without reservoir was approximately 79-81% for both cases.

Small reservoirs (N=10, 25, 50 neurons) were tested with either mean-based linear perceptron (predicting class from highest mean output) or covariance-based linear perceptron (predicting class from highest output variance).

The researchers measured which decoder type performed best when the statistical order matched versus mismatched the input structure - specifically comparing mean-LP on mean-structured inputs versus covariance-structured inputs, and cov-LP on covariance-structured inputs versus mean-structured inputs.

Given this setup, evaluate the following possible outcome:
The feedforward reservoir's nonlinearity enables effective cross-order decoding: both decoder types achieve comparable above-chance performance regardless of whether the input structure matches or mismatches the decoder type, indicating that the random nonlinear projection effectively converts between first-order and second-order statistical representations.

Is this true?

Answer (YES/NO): NO